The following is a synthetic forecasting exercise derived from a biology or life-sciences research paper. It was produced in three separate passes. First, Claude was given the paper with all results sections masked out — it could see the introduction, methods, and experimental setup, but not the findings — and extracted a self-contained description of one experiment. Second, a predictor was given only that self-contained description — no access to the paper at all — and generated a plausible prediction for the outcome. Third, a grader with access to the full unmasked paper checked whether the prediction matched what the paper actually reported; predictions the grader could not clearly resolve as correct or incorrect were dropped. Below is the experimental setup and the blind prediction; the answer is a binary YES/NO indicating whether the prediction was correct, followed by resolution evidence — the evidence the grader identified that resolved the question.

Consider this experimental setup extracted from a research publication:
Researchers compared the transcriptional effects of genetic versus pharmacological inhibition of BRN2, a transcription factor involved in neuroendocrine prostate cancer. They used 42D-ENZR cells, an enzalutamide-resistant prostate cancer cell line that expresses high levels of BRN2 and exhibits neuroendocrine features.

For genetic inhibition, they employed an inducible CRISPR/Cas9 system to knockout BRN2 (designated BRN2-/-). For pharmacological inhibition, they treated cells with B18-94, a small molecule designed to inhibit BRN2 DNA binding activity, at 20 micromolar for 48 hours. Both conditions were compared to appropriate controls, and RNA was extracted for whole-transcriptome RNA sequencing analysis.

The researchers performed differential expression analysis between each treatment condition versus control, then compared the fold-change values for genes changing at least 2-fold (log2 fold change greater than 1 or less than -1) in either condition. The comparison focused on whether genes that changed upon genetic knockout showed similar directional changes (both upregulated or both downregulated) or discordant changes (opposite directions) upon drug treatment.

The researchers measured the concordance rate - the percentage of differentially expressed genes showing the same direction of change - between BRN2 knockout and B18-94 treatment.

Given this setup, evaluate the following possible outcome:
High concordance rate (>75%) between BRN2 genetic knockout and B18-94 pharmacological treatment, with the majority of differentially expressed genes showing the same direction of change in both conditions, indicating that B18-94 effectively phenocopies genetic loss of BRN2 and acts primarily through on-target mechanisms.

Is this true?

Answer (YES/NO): YES